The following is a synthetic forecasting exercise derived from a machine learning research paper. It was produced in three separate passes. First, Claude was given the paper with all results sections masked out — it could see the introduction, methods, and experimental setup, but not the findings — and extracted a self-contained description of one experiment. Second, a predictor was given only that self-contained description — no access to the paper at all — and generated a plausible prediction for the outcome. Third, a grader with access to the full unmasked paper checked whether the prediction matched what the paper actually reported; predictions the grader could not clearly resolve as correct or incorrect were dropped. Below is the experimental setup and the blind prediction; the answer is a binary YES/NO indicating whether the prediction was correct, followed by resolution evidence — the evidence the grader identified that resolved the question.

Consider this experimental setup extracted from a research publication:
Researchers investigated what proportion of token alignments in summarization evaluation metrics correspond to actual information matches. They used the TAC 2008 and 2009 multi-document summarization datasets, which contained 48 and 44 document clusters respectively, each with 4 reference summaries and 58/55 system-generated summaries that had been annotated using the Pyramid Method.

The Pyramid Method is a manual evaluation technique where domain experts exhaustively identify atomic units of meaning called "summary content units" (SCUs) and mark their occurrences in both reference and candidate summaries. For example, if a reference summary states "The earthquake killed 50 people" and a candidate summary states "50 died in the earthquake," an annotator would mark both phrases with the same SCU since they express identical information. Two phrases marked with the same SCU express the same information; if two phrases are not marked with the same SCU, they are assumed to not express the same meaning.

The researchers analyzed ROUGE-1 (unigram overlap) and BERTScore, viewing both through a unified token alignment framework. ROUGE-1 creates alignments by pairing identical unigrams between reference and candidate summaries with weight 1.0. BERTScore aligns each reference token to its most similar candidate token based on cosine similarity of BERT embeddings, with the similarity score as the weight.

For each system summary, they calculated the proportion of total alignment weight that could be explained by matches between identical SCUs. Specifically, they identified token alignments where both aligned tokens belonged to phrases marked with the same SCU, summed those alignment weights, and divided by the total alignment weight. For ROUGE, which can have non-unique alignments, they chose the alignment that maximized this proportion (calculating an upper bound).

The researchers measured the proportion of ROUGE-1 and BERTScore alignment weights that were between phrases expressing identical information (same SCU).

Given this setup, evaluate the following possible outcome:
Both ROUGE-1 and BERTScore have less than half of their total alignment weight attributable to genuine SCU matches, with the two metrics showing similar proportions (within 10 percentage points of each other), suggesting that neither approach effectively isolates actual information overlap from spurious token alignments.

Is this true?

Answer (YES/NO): YES